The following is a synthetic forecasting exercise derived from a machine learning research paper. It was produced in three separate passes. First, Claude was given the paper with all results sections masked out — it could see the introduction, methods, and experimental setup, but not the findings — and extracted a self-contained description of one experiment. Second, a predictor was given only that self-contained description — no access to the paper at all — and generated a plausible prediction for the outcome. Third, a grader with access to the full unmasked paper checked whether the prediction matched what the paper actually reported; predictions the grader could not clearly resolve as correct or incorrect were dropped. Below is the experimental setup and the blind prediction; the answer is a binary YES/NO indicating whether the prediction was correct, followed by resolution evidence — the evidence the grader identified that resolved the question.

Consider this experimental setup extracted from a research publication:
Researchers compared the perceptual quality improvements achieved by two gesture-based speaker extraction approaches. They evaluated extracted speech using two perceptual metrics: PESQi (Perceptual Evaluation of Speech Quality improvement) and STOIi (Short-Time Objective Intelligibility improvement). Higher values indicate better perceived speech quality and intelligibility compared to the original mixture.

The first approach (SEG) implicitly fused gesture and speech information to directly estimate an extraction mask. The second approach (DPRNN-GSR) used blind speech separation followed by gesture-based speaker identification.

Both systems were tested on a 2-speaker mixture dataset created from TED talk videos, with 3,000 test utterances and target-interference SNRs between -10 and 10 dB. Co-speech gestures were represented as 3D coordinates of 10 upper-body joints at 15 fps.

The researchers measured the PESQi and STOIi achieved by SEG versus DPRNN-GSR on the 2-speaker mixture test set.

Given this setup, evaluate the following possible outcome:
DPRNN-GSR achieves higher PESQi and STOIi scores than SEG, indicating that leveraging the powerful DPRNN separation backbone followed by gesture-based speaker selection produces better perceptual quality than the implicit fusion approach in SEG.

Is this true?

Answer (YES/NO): NO